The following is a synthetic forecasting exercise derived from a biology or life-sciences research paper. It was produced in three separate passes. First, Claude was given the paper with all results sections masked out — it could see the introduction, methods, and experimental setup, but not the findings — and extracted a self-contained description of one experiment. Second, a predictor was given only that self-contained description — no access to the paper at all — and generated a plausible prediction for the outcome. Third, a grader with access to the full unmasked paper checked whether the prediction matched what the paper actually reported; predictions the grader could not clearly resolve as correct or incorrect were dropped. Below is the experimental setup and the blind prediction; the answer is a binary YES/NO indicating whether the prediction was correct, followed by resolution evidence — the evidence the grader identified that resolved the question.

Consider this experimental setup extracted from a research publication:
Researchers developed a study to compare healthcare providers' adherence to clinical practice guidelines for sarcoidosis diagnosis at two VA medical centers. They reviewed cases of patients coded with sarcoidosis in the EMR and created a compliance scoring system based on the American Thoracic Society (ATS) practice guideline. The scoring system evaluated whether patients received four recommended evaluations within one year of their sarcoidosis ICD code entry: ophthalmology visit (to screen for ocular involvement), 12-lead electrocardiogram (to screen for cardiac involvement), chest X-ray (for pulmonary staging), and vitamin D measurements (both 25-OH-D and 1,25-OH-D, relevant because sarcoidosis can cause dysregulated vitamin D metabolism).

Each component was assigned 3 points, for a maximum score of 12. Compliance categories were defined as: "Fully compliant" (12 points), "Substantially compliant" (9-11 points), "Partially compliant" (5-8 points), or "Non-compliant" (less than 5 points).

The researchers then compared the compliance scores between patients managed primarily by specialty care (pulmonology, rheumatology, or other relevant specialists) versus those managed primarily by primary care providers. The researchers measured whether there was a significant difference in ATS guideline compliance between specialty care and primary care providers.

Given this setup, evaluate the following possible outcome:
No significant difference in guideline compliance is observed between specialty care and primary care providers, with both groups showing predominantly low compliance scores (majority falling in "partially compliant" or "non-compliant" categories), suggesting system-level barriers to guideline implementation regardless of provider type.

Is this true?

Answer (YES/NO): NO